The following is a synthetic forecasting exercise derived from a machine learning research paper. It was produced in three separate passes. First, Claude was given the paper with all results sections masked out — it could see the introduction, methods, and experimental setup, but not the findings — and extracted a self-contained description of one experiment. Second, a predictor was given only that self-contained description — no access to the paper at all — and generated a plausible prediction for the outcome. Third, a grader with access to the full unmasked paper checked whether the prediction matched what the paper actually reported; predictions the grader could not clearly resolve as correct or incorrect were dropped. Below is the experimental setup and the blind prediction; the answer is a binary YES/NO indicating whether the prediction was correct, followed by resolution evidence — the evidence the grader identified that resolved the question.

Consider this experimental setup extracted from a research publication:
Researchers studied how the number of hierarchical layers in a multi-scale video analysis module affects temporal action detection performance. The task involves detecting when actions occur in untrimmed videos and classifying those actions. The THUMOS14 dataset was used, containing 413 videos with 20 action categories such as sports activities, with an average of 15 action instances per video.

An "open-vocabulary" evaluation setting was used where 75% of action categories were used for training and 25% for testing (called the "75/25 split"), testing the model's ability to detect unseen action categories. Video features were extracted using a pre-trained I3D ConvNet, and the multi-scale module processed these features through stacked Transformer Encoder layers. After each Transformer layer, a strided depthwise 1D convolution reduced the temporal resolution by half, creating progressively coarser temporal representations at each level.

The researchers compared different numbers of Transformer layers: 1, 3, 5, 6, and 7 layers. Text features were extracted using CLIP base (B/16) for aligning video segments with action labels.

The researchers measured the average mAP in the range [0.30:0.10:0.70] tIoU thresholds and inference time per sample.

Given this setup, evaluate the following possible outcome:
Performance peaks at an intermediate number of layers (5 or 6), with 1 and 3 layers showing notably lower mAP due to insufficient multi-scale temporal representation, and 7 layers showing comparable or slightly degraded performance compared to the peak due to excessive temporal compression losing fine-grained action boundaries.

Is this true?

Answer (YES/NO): NO